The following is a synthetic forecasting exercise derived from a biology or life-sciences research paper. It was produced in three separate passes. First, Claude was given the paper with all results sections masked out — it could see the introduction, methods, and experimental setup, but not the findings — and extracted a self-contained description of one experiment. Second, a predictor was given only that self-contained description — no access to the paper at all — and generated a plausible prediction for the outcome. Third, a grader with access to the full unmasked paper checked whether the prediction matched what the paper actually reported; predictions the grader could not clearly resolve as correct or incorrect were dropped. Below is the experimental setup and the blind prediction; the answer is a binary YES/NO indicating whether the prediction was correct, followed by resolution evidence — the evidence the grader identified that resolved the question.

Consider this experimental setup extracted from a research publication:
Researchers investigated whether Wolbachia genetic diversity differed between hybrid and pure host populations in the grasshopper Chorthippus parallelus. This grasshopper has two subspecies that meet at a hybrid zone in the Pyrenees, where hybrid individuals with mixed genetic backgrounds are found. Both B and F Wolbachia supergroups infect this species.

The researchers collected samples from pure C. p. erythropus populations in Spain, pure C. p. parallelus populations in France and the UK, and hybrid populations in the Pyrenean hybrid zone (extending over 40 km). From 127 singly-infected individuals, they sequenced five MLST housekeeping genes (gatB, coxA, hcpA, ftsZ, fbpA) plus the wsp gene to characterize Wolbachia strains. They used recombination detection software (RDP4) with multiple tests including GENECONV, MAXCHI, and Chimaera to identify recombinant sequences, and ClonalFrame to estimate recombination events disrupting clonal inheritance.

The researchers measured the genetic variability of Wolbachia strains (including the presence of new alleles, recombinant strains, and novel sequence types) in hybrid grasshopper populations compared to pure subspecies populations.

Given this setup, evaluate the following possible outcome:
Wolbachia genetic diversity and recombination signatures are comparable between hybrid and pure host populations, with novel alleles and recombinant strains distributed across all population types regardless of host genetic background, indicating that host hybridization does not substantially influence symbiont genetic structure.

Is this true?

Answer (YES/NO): NO